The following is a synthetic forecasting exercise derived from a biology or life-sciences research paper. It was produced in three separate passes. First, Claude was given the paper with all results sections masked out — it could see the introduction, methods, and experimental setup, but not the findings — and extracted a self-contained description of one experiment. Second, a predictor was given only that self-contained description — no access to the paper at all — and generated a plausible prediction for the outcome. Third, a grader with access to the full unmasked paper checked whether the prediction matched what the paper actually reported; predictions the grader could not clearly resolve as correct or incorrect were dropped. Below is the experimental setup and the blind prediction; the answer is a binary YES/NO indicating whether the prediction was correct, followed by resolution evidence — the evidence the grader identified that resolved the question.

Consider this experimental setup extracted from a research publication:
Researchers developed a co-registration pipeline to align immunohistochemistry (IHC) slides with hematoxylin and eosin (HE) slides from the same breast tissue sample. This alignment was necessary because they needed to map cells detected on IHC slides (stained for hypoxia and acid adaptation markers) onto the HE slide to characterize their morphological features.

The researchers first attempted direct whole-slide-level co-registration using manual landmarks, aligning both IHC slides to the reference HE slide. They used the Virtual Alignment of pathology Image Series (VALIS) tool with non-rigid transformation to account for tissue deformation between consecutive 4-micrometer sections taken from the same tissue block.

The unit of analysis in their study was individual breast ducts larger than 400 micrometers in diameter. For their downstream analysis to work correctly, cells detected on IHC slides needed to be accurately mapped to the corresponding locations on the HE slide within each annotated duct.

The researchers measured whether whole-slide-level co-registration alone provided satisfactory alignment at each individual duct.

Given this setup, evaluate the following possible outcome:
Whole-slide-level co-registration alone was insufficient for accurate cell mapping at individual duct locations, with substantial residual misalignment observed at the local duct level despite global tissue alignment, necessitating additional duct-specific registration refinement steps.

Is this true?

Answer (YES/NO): YES